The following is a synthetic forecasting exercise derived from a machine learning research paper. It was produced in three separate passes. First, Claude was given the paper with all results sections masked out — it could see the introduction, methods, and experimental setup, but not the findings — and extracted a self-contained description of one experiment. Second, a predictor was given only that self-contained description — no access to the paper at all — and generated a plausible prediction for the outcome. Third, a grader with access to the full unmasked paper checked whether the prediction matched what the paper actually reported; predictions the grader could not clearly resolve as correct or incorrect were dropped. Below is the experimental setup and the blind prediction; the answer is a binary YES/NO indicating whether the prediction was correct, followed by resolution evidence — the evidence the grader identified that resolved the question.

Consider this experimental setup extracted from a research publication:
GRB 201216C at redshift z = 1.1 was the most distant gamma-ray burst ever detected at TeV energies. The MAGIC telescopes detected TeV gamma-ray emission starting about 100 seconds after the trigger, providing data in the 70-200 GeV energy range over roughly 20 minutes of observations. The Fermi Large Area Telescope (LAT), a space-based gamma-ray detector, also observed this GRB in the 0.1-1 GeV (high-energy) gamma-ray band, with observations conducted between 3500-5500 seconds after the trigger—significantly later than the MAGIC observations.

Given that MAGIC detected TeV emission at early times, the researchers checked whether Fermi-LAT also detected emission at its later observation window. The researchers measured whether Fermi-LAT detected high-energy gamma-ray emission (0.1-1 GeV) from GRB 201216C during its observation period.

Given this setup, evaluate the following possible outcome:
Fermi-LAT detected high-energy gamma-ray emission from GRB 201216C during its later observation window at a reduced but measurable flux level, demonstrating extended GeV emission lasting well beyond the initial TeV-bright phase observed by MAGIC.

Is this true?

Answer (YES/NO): NO